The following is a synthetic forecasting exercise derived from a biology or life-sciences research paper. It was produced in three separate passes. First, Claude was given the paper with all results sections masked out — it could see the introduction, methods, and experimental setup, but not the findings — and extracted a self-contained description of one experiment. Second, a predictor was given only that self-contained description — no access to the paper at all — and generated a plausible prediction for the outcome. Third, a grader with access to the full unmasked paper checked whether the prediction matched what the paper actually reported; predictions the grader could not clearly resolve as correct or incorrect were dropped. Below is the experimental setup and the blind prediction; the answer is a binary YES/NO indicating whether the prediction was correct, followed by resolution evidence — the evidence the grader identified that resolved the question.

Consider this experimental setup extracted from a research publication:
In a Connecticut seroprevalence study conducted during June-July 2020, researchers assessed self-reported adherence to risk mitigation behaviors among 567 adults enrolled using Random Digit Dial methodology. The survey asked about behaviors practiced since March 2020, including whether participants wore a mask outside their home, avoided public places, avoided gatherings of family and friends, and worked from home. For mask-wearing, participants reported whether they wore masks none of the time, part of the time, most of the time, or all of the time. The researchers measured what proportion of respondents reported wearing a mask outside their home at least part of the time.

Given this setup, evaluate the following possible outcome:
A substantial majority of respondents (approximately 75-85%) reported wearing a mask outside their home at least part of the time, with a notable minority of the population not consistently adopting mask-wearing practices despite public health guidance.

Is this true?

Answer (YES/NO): NO